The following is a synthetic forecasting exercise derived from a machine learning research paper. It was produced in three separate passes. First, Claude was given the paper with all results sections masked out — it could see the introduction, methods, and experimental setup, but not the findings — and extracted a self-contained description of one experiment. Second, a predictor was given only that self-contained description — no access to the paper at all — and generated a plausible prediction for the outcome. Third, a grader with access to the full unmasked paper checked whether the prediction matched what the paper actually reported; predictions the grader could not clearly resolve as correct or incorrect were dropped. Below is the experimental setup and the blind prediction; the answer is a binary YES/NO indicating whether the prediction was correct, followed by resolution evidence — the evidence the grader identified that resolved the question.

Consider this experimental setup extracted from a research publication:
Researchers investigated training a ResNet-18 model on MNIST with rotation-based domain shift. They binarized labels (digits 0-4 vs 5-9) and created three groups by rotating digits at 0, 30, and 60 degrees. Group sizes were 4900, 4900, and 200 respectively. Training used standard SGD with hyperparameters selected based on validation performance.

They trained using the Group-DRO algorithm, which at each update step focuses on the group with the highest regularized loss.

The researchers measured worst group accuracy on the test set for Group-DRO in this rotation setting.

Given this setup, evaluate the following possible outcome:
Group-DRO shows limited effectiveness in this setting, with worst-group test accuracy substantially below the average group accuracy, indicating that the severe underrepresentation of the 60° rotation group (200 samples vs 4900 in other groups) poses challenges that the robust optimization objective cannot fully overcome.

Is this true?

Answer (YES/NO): YES